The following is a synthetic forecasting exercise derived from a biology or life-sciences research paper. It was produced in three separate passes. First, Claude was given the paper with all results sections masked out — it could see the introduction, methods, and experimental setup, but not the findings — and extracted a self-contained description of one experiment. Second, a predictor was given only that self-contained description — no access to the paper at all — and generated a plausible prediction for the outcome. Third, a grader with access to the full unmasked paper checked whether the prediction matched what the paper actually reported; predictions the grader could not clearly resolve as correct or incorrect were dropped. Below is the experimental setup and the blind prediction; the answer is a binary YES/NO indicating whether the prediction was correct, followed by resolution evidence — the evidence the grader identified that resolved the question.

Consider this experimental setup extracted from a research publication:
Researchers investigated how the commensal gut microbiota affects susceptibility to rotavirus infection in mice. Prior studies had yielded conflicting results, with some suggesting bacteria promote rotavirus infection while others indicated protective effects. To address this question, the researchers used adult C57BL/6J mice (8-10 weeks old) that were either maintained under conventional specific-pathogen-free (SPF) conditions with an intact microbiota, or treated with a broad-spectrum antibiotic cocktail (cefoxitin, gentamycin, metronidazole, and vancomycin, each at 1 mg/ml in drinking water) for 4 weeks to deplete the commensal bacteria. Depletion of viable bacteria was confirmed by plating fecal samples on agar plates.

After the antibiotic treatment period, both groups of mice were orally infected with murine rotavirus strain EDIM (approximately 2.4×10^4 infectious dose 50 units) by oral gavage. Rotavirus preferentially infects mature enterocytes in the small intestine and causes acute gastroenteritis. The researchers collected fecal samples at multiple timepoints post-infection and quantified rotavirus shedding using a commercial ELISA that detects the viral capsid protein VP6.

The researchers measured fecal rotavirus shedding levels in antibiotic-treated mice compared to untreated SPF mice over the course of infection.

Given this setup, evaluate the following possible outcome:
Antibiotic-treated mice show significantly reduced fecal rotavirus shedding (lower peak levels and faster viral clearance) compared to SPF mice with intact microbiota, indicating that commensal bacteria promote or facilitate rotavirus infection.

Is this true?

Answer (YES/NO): NO